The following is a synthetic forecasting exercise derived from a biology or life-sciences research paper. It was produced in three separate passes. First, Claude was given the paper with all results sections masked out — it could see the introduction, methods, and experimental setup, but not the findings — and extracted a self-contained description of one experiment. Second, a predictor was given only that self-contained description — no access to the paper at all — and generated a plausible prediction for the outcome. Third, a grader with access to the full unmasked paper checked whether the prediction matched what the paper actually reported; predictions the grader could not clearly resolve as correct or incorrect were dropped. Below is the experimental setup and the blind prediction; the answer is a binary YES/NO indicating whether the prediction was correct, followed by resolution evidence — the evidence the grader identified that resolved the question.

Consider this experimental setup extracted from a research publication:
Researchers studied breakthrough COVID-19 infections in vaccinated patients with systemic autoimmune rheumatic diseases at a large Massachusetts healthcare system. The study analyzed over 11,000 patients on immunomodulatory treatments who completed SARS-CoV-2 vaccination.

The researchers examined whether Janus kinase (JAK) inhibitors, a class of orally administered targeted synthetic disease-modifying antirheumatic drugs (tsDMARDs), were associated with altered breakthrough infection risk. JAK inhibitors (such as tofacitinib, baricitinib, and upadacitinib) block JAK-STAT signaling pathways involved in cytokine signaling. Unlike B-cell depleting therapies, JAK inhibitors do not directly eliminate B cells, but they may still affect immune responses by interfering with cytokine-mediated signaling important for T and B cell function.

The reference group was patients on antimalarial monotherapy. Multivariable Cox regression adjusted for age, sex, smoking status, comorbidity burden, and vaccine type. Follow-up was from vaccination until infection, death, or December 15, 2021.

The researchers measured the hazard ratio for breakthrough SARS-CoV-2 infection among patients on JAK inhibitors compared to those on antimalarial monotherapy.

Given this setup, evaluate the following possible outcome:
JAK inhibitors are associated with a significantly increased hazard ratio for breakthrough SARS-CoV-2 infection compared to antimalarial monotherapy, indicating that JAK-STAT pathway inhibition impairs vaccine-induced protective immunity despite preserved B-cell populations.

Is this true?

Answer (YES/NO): YES